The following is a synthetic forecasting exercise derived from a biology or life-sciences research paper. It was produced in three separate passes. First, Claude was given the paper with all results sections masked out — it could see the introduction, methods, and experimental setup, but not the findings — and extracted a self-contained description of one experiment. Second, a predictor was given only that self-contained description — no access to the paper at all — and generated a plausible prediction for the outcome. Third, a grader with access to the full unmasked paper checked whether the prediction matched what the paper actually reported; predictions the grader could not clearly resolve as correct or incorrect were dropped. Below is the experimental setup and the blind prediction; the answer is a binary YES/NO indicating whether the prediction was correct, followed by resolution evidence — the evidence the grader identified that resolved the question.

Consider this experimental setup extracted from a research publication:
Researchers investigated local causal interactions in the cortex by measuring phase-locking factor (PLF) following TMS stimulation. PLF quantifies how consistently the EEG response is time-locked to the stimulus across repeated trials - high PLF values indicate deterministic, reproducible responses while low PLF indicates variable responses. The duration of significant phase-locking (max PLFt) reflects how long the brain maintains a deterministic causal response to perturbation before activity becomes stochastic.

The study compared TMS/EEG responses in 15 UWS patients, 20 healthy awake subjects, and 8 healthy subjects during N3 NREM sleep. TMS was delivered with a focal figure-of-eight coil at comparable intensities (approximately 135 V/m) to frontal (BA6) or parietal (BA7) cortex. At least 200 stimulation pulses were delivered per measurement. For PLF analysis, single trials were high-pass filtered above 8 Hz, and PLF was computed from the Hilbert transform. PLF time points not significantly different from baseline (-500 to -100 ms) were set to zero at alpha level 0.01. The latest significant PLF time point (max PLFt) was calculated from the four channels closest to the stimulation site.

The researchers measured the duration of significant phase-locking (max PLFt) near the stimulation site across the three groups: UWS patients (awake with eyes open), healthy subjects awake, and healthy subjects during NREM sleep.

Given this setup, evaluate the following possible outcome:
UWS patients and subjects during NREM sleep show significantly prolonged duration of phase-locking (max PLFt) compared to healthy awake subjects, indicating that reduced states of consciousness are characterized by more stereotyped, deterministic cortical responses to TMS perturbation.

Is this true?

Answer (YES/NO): NO